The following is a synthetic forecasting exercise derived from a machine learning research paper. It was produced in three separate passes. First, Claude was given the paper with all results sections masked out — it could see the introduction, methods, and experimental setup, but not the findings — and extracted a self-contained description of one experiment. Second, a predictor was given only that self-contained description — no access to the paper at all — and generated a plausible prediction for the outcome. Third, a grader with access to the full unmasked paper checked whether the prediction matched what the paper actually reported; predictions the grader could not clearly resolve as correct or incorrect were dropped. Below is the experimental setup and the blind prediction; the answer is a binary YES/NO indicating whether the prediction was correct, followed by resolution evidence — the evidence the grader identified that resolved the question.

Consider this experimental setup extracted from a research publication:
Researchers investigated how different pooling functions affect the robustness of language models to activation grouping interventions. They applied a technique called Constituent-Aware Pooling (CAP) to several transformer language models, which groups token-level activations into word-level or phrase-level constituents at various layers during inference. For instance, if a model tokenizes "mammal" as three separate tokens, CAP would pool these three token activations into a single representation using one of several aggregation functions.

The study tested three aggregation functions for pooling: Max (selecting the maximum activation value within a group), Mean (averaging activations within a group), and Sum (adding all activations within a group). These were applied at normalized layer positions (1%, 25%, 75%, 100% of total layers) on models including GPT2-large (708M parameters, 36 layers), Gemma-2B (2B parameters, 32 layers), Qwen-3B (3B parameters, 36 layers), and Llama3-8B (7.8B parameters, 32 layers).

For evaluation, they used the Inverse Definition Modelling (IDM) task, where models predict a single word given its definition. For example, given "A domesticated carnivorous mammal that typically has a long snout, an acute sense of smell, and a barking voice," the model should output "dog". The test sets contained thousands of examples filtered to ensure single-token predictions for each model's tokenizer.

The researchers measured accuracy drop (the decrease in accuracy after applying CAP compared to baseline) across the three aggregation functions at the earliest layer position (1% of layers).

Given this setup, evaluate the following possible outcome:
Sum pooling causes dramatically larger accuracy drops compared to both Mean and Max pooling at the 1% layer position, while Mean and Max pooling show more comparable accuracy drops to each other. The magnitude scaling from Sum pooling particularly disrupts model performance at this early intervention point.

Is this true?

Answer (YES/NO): NO